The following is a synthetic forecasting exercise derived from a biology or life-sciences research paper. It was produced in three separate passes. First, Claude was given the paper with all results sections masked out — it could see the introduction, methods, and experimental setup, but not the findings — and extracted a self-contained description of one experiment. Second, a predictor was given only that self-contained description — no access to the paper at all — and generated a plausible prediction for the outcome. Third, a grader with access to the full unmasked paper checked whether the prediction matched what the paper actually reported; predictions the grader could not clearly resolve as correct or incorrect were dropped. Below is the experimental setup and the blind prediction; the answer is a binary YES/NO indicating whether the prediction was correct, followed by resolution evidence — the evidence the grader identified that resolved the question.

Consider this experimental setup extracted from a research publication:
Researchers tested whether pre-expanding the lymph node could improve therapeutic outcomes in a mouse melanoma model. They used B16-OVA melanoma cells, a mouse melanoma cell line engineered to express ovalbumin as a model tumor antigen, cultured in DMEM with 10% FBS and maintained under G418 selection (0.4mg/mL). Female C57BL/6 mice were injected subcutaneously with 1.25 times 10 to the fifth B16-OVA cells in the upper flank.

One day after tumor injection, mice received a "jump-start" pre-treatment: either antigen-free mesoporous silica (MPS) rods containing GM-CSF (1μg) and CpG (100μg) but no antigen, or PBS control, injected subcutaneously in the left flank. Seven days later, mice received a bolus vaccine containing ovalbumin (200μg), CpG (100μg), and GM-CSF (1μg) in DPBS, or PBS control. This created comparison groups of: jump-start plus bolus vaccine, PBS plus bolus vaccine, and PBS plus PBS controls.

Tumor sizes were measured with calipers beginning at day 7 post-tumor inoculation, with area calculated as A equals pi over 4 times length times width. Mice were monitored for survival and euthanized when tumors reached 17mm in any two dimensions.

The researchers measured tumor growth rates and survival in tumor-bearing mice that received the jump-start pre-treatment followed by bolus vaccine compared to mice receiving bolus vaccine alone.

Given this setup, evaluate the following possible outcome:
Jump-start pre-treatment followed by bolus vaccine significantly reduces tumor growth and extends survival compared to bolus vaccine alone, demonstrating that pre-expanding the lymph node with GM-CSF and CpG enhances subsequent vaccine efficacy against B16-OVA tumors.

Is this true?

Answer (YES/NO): YES